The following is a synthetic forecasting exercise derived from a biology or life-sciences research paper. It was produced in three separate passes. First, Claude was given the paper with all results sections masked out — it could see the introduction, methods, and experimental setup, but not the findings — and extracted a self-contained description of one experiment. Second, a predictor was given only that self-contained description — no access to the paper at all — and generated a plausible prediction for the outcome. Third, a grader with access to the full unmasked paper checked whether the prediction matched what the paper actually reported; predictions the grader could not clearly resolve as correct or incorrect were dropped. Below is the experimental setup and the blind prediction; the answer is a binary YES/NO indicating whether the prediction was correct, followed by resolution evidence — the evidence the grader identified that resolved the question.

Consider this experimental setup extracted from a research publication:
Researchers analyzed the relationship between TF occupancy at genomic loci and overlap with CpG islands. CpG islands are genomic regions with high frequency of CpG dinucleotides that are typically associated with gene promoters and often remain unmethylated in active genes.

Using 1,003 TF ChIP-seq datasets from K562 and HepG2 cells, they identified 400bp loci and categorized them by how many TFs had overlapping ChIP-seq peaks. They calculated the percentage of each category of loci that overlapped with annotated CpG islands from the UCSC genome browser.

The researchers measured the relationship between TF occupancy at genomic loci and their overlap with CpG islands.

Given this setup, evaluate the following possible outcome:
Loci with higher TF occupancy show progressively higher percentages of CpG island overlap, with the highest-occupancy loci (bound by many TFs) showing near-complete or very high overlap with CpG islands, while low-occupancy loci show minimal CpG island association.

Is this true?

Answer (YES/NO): NO